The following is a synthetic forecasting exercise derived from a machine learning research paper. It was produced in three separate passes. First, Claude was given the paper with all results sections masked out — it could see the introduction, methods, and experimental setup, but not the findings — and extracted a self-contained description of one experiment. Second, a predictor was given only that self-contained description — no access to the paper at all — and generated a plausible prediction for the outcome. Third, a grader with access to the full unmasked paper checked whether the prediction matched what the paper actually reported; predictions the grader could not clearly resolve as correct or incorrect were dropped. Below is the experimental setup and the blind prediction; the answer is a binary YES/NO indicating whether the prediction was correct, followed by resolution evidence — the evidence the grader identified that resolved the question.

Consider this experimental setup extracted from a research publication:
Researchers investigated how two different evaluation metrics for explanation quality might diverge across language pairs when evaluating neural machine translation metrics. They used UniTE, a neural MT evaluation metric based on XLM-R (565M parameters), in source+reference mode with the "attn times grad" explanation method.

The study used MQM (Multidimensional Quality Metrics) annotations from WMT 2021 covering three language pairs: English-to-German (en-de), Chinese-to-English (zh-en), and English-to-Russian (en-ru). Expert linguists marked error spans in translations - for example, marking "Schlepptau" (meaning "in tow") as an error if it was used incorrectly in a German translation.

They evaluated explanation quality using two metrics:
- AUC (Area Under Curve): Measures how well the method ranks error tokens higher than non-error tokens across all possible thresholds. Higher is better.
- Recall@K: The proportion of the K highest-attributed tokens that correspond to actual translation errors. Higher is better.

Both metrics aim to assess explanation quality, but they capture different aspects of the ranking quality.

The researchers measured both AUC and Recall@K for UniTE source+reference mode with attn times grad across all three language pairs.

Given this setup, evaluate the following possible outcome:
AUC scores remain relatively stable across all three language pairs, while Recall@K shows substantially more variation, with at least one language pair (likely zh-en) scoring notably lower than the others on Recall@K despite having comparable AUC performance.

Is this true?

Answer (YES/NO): NO